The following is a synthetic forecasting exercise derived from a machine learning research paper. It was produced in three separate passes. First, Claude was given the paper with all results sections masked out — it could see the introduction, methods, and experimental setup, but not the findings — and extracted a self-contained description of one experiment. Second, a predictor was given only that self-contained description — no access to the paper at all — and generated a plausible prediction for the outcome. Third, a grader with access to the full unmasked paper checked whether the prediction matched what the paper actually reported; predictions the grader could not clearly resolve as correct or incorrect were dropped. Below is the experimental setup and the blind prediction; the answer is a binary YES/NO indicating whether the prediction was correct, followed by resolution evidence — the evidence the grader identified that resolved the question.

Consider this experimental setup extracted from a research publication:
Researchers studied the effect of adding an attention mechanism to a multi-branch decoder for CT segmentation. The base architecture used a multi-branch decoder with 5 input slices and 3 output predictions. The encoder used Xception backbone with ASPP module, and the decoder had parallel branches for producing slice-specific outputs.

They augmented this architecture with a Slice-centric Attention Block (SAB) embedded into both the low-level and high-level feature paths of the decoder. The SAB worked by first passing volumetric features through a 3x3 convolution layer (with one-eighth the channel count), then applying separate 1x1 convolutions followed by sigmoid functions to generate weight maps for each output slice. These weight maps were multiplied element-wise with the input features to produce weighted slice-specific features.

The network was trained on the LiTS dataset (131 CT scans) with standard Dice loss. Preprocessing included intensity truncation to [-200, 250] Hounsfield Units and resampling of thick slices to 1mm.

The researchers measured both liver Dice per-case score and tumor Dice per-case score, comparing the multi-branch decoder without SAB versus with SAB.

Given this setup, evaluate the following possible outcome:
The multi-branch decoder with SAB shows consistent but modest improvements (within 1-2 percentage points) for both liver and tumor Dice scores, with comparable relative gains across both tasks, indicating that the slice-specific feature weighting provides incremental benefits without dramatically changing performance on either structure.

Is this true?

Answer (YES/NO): NO